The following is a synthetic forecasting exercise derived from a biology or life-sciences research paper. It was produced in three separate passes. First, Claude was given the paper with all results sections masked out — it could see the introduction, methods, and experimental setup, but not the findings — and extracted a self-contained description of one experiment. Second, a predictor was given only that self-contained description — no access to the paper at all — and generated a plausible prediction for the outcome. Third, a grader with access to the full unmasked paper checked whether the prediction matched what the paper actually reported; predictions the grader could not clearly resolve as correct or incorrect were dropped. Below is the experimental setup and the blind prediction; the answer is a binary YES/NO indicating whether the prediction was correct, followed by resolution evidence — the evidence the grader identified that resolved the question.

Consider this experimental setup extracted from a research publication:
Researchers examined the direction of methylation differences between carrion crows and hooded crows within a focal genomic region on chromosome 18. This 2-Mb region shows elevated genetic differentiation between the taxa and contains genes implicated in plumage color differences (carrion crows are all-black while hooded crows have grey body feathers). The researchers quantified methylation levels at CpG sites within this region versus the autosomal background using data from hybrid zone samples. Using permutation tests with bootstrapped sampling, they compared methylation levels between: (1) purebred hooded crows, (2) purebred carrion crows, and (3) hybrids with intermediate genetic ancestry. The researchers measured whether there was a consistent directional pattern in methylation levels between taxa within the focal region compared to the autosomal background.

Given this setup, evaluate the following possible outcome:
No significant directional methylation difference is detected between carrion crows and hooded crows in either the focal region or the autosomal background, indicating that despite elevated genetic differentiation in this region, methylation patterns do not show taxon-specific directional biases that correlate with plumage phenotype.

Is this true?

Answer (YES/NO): NO